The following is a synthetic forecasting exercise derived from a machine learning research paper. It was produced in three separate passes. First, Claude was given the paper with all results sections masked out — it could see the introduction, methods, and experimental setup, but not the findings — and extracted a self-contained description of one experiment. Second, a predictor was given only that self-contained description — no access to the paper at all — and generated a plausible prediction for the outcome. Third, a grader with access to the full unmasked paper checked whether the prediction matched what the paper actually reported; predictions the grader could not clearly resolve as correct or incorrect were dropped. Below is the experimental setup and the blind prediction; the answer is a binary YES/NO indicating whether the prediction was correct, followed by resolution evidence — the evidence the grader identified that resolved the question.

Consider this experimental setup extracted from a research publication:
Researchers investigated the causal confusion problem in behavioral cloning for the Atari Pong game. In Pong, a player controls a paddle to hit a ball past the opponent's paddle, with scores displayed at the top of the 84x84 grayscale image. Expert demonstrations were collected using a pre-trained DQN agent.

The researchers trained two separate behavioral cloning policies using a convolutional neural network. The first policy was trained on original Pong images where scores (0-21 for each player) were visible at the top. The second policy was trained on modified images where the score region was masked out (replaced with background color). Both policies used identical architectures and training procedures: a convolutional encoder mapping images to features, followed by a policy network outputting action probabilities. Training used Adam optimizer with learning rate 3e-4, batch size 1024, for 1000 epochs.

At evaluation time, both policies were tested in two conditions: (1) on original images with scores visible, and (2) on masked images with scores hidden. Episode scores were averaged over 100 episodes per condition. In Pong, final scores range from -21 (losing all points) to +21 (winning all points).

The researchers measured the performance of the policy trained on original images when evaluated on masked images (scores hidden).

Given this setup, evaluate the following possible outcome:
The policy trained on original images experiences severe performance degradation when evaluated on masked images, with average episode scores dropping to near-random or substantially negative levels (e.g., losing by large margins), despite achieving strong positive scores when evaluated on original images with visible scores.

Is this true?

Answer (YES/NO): NO